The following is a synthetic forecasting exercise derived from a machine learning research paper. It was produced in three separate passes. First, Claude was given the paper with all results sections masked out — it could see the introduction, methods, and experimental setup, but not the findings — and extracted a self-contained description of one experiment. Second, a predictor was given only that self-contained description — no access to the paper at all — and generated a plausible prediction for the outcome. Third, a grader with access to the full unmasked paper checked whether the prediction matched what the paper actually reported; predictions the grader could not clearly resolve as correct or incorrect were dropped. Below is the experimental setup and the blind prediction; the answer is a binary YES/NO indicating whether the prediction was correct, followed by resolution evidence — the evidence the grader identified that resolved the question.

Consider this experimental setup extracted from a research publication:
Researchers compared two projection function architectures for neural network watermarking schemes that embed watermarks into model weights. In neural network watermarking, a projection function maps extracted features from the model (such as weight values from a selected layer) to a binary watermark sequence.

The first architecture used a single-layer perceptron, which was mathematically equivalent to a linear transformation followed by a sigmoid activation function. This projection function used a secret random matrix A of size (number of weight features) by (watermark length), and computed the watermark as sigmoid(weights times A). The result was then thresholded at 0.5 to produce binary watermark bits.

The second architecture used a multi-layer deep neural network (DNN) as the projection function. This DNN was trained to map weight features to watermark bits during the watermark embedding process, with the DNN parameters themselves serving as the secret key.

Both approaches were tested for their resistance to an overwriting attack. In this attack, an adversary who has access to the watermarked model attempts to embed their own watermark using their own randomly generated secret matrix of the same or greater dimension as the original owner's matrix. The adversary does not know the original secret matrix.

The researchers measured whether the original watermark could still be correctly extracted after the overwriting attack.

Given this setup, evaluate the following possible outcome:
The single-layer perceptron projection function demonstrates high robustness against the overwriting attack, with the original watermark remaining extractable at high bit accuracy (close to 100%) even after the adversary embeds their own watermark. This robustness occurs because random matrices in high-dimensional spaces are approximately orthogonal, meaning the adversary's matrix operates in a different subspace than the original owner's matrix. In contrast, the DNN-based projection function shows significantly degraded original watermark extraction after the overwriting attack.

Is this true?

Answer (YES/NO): NO